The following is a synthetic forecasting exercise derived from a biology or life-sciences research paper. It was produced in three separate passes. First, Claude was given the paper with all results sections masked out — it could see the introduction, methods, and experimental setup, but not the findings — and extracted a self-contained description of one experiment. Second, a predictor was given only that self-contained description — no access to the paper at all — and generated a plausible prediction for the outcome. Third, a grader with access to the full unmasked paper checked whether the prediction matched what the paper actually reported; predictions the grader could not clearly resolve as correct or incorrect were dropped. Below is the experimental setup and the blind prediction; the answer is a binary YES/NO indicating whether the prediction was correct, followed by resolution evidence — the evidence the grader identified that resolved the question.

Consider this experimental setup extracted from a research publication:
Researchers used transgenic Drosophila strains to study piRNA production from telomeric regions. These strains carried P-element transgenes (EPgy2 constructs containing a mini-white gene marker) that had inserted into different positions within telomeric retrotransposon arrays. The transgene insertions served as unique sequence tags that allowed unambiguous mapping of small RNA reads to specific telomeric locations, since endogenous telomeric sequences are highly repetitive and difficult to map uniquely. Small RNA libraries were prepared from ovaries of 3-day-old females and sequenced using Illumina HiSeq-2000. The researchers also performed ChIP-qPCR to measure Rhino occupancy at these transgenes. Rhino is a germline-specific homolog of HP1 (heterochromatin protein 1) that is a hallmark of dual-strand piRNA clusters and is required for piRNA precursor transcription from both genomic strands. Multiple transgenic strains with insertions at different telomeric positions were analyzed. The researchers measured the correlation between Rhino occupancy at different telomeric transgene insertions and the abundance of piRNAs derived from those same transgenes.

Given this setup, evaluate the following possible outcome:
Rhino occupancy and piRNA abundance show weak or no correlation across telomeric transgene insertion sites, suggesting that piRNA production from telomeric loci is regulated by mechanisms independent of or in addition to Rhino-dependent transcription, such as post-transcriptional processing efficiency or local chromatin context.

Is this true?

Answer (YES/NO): NO